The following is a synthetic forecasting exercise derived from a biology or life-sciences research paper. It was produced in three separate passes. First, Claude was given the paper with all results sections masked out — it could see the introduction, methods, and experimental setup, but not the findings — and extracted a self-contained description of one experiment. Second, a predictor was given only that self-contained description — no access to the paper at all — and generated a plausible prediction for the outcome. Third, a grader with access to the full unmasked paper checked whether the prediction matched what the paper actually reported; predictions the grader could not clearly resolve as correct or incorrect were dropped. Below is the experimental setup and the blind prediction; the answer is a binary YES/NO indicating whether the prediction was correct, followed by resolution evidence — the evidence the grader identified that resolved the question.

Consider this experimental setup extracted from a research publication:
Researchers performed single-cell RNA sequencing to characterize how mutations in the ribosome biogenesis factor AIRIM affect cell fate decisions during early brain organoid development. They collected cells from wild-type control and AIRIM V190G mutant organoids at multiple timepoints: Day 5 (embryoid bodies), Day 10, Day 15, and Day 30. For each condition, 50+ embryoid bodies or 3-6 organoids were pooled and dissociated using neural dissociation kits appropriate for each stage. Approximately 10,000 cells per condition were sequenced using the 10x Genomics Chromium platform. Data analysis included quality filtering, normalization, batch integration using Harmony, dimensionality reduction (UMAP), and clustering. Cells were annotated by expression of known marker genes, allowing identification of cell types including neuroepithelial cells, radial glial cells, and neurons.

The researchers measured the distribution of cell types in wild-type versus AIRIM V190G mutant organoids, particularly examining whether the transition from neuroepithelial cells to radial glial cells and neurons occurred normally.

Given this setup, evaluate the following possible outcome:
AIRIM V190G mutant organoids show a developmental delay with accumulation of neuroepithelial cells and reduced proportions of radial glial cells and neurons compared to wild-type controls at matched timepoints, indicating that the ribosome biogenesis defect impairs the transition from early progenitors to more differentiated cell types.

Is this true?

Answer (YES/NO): YES